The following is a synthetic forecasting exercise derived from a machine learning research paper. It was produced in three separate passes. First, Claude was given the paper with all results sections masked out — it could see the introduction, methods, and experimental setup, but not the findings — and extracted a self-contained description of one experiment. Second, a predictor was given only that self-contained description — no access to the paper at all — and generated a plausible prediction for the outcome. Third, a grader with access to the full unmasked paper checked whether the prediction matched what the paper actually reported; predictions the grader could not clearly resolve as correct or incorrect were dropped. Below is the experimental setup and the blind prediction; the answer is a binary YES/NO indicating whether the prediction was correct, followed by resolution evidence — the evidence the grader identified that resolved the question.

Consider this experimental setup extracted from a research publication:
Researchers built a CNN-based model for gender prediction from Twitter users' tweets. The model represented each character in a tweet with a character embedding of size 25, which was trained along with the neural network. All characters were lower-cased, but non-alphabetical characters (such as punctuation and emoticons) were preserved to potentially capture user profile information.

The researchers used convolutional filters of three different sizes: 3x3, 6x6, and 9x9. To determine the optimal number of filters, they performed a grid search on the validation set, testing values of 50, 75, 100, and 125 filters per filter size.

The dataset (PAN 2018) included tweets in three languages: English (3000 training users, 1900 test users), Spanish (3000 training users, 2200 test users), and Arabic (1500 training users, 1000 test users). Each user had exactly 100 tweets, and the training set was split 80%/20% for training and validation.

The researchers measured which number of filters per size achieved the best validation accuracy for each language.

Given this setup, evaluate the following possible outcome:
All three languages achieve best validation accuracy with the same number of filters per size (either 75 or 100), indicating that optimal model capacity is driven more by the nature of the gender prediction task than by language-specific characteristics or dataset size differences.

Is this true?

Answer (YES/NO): YES